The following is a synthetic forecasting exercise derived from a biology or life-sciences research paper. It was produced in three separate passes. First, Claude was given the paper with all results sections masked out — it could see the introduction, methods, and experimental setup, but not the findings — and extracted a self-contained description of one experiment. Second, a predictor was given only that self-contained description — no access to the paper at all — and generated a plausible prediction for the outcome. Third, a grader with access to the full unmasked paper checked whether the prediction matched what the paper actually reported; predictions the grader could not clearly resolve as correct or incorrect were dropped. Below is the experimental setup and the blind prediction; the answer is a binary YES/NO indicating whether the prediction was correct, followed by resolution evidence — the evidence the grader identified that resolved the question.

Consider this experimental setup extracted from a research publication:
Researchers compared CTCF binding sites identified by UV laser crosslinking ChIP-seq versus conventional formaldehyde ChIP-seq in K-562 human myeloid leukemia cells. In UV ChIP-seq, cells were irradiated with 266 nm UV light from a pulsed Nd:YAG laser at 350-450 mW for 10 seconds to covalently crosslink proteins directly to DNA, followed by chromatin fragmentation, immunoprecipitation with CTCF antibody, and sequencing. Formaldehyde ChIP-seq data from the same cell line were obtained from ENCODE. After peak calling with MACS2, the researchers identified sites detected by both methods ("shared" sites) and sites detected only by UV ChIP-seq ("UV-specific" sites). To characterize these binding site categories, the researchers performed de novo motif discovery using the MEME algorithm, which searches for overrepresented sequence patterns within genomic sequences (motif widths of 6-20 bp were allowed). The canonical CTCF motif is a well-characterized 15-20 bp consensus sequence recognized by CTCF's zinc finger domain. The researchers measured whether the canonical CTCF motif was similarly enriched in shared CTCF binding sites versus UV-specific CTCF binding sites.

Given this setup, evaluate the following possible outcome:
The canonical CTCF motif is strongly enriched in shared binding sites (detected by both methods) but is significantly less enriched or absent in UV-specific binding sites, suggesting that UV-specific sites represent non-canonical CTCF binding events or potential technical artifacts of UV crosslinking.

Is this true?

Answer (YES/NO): NO